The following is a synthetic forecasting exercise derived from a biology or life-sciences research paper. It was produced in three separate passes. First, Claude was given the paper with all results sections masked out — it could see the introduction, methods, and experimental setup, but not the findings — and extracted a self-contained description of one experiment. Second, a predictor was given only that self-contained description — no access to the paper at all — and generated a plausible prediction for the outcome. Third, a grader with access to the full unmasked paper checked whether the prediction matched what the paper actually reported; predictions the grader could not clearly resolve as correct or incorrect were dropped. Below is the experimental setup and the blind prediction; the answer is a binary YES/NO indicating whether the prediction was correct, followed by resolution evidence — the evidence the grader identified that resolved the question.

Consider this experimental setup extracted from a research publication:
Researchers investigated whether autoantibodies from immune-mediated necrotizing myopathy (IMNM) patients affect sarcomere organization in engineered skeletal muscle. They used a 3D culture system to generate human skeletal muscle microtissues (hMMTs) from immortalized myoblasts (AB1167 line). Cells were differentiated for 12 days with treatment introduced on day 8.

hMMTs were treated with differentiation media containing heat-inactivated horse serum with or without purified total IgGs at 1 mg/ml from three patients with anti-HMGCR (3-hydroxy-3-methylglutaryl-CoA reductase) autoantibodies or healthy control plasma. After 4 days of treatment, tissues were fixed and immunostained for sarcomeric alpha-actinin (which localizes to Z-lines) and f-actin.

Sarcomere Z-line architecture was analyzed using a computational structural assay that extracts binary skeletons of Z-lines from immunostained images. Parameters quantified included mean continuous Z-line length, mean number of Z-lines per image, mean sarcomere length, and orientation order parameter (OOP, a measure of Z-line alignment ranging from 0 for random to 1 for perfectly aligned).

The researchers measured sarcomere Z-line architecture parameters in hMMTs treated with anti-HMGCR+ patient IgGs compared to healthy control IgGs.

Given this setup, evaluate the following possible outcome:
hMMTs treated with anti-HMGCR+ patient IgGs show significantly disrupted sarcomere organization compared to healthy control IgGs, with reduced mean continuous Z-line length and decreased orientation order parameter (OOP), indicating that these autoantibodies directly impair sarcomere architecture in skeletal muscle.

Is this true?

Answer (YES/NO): NO